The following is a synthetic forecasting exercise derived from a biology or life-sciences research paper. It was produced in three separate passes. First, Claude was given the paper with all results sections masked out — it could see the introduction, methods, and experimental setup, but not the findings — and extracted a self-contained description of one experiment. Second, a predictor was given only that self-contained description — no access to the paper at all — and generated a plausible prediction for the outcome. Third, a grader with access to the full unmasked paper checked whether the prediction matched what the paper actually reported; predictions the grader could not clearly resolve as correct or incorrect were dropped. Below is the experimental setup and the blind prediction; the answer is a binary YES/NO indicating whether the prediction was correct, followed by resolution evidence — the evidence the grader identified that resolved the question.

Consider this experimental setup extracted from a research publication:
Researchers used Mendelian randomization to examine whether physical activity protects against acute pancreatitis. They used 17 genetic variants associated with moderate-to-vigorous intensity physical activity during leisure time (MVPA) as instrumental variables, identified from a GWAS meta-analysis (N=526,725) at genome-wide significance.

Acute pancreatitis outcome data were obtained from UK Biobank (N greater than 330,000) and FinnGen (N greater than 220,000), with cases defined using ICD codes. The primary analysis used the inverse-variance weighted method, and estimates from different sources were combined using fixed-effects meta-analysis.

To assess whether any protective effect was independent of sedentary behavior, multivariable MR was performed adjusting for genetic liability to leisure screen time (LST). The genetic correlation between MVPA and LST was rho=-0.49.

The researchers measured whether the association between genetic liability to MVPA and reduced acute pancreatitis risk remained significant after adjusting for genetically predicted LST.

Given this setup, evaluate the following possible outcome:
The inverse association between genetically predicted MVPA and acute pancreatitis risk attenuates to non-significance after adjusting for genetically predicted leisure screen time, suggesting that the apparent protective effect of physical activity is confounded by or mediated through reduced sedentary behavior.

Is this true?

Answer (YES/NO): NO